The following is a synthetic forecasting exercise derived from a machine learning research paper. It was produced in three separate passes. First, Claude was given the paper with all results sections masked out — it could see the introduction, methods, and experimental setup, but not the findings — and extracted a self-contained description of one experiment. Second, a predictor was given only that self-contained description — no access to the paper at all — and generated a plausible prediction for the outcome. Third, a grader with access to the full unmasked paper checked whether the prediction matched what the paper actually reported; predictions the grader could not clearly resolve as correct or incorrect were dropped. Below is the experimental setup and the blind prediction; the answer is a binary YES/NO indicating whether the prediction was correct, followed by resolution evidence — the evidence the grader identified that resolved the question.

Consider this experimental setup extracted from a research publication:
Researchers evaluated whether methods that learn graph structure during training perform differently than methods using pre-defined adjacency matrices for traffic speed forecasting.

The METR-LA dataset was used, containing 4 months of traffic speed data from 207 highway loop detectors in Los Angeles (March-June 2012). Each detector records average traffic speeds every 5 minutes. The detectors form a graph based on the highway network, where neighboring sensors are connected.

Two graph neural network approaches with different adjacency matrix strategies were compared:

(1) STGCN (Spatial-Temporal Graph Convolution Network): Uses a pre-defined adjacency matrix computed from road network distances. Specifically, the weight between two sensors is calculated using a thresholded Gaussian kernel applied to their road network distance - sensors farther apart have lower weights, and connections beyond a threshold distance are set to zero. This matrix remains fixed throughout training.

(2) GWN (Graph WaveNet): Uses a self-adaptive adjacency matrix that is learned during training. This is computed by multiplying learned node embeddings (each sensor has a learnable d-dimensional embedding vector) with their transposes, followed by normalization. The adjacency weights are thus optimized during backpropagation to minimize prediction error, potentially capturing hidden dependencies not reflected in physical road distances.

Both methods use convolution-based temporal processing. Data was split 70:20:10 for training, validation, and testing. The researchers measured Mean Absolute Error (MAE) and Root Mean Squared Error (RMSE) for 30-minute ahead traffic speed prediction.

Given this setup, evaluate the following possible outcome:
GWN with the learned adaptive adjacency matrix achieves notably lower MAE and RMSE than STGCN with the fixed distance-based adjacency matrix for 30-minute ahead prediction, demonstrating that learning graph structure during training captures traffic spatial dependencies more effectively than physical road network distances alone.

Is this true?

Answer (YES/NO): YES